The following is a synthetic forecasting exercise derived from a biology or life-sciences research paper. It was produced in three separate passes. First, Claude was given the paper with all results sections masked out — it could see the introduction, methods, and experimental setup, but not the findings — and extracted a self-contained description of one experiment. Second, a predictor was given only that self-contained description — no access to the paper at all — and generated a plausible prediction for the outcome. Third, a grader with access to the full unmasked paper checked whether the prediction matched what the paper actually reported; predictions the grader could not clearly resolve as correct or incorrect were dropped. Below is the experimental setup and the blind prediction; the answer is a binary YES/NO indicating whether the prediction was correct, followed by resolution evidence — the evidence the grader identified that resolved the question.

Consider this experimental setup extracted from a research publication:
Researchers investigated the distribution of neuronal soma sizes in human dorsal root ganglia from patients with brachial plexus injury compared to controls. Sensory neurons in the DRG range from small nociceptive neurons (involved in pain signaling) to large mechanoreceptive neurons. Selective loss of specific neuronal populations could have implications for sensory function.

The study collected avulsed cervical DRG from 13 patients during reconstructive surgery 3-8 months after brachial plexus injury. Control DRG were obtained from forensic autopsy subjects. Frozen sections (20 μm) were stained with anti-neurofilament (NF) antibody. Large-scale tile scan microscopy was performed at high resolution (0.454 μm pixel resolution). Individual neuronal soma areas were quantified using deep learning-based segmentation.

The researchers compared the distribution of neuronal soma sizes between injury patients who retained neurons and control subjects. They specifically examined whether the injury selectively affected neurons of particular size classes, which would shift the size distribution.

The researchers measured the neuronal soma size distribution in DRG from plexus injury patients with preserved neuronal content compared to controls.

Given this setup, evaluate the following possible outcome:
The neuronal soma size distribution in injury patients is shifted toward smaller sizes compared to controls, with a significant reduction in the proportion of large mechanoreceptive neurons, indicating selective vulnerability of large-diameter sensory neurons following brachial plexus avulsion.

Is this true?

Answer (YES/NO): NO